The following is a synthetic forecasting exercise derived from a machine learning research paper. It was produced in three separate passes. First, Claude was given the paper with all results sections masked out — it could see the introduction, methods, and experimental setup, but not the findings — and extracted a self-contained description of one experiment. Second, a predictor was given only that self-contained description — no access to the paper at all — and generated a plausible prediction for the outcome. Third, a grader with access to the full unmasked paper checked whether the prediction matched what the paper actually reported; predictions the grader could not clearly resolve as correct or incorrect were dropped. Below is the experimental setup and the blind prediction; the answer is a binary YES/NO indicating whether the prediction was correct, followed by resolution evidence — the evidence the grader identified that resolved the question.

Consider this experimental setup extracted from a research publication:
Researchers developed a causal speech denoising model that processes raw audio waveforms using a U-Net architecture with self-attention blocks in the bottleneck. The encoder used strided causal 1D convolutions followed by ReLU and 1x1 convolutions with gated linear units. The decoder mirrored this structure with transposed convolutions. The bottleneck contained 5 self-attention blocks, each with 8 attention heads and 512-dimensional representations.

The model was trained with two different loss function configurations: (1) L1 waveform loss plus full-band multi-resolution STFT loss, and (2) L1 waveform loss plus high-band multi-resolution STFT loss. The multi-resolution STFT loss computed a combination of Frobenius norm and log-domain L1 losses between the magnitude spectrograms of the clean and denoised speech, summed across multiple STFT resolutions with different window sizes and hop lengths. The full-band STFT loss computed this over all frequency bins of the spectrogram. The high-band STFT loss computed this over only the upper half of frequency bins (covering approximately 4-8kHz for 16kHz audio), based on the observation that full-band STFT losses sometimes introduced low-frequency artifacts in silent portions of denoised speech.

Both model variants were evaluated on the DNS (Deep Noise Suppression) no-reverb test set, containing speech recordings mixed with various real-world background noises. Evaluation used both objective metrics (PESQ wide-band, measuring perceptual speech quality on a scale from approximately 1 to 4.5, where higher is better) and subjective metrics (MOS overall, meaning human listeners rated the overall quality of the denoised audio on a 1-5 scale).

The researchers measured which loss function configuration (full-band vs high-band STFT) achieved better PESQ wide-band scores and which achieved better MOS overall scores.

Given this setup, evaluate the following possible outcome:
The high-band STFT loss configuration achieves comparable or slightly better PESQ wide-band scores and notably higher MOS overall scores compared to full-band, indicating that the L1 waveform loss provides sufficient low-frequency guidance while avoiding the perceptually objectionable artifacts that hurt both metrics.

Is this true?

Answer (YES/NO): NO